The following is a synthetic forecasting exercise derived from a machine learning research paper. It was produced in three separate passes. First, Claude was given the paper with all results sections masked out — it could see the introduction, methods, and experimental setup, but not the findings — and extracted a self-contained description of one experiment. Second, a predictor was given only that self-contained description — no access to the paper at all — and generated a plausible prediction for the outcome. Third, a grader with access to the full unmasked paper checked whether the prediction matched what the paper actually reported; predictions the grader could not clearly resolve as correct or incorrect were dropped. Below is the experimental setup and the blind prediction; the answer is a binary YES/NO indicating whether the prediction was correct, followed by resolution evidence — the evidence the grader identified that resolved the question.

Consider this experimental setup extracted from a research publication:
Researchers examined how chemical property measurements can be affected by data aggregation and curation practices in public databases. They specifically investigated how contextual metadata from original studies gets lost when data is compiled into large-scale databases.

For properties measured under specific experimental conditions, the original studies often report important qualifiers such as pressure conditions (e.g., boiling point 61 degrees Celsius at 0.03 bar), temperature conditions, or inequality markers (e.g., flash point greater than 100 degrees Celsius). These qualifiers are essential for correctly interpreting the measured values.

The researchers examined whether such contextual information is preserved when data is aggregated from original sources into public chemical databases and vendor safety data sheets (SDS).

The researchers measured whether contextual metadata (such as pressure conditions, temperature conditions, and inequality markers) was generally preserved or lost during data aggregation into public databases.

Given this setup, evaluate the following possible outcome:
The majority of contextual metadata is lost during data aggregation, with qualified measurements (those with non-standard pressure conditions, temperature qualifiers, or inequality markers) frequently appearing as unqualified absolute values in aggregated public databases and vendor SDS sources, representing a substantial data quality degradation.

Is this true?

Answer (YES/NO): YES